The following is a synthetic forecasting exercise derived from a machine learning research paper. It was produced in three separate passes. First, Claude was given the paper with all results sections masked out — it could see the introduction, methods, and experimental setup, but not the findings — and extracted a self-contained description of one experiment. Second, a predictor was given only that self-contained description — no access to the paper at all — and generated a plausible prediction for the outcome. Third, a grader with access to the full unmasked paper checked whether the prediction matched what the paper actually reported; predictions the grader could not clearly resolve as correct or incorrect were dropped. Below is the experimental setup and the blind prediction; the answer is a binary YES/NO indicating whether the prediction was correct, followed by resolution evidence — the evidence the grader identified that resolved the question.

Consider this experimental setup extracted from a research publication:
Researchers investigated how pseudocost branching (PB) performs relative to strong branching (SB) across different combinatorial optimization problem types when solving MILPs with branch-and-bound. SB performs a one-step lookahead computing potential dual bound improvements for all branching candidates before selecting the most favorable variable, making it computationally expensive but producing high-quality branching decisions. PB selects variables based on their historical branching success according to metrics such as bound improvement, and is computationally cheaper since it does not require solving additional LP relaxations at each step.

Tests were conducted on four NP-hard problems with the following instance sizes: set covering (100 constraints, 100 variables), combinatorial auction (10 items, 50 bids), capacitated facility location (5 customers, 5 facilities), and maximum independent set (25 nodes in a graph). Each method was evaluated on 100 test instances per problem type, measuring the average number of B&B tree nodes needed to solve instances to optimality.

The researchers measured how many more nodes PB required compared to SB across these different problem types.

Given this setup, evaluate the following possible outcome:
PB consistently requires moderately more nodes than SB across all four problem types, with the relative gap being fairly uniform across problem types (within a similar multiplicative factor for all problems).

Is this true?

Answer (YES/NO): NO